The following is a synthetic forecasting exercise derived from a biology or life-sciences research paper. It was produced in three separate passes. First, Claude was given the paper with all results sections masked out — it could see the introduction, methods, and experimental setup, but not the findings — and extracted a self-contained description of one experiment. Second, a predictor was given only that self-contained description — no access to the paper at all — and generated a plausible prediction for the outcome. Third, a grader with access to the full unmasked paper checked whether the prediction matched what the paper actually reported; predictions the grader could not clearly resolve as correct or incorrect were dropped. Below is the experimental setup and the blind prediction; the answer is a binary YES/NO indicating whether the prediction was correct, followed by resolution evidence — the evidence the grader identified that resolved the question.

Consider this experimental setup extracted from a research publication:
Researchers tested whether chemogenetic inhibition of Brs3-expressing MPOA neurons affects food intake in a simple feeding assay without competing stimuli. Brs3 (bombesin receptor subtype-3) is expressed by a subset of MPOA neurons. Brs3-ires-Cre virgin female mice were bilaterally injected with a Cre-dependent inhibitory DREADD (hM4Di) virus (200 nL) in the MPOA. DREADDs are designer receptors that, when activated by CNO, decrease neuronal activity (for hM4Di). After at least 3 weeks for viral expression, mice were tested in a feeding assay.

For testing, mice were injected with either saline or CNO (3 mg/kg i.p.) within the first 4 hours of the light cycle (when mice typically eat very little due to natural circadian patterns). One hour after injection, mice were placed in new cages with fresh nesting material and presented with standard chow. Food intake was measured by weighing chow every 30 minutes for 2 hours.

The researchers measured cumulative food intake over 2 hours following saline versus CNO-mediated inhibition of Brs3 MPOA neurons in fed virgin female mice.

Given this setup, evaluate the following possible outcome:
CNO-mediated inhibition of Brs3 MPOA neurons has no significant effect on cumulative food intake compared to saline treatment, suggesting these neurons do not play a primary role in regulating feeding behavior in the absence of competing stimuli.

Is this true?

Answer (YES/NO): NO